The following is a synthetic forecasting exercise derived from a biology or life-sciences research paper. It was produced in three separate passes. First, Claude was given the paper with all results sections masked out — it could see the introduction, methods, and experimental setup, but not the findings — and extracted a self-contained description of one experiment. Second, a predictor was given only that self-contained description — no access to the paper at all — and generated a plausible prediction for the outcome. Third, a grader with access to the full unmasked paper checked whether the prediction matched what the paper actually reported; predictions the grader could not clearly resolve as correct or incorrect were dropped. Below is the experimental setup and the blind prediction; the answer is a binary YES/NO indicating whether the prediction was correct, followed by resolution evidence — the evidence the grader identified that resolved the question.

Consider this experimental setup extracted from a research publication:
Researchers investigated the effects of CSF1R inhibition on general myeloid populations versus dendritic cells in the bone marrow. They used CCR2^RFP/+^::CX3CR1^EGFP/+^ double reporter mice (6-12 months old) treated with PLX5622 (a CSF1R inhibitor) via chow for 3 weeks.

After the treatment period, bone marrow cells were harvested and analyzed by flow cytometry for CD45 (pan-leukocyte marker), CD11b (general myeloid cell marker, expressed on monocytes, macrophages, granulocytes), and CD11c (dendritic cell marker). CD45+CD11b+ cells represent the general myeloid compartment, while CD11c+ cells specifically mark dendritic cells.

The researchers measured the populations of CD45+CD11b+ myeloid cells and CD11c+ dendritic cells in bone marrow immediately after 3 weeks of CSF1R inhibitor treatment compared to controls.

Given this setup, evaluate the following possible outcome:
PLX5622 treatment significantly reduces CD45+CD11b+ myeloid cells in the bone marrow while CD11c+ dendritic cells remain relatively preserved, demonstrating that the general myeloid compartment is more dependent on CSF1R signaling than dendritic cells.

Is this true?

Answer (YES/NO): NO